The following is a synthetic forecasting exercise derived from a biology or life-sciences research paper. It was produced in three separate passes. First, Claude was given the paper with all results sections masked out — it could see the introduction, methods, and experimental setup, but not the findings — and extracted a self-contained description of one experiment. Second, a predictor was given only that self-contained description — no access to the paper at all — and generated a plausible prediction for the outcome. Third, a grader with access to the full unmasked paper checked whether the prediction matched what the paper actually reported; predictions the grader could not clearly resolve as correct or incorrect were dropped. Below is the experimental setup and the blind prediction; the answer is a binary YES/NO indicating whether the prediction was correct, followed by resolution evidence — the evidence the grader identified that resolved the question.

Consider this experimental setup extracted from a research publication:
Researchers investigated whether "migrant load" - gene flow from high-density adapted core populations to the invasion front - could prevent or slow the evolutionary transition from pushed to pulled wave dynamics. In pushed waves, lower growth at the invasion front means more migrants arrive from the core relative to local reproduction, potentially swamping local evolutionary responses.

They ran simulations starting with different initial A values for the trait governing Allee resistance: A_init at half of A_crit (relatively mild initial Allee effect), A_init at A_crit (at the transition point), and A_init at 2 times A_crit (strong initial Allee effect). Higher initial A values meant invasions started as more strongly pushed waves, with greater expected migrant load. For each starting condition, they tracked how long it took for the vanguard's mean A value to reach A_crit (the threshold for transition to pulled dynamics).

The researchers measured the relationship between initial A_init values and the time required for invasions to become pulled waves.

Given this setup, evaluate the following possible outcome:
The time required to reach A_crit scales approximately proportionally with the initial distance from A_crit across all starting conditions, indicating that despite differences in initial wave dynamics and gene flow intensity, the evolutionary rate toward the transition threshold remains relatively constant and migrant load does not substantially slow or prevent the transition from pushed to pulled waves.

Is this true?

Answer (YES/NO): NO